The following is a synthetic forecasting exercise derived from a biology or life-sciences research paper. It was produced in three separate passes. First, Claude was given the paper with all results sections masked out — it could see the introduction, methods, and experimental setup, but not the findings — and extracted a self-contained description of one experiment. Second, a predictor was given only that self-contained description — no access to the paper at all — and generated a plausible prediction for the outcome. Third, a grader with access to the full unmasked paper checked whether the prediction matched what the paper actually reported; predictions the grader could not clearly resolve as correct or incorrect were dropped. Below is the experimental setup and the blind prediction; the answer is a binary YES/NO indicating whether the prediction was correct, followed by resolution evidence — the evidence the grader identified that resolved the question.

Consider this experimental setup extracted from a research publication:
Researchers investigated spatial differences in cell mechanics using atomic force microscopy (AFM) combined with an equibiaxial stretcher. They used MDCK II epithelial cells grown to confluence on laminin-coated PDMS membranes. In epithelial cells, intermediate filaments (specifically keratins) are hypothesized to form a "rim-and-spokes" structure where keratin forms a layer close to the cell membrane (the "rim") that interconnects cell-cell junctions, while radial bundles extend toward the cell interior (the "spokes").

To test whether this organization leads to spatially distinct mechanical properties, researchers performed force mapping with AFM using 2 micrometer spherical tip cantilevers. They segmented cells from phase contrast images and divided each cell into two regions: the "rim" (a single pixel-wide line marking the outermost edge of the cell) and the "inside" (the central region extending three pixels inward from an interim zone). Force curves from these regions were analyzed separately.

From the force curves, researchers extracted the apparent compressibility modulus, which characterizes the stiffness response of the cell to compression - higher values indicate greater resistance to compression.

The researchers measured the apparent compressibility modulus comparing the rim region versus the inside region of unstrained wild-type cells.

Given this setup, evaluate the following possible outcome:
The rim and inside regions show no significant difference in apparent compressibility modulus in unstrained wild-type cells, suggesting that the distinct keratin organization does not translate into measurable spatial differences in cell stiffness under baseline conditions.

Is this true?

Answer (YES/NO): NO